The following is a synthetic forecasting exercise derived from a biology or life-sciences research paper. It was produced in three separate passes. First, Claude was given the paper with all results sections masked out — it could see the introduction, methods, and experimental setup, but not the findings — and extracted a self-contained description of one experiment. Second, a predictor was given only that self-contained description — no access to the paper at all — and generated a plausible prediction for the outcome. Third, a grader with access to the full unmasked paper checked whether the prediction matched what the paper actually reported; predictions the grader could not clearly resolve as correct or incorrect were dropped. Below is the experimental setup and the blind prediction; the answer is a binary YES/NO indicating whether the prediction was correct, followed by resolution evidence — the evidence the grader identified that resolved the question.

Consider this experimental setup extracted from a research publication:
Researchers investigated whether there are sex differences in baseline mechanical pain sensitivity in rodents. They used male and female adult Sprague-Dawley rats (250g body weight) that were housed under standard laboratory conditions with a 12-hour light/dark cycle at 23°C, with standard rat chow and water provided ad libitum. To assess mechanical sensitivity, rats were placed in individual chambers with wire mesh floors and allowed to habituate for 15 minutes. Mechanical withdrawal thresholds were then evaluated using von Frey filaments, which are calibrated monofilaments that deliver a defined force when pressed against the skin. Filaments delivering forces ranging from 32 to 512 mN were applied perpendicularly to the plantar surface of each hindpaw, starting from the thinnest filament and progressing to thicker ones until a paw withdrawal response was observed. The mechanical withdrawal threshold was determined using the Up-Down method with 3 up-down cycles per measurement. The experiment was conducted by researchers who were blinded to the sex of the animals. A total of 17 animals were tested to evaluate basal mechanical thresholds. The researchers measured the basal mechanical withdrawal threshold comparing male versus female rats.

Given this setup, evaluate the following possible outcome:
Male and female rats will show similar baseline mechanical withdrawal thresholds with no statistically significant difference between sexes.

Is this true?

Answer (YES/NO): YES